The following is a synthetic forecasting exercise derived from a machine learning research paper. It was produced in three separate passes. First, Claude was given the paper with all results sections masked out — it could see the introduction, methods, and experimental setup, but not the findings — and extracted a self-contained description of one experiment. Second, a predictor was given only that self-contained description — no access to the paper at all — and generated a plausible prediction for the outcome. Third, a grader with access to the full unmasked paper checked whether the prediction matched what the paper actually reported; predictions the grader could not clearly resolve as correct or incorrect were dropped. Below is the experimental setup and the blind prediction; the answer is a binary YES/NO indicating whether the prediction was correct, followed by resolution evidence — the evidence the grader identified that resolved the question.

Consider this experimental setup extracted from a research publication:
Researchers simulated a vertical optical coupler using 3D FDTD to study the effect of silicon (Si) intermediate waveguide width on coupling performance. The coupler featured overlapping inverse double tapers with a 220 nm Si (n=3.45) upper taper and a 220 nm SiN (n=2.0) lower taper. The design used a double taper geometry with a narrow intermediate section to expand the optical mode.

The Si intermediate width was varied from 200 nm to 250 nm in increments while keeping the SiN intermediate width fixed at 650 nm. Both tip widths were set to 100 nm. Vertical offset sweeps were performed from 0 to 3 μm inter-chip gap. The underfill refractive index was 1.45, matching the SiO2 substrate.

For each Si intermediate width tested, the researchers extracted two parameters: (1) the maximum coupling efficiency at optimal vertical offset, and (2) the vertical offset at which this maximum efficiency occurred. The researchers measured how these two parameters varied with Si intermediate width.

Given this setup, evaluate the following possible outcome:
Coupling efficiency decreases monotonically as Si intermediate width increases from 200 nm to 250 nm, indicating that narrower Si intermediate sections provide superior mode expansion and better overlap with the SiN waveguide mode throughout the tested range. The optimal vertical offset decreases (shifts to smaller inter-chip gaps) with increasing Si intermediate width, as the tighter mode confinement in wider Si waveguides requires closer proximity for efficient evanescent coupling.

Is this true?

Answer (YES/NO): NO